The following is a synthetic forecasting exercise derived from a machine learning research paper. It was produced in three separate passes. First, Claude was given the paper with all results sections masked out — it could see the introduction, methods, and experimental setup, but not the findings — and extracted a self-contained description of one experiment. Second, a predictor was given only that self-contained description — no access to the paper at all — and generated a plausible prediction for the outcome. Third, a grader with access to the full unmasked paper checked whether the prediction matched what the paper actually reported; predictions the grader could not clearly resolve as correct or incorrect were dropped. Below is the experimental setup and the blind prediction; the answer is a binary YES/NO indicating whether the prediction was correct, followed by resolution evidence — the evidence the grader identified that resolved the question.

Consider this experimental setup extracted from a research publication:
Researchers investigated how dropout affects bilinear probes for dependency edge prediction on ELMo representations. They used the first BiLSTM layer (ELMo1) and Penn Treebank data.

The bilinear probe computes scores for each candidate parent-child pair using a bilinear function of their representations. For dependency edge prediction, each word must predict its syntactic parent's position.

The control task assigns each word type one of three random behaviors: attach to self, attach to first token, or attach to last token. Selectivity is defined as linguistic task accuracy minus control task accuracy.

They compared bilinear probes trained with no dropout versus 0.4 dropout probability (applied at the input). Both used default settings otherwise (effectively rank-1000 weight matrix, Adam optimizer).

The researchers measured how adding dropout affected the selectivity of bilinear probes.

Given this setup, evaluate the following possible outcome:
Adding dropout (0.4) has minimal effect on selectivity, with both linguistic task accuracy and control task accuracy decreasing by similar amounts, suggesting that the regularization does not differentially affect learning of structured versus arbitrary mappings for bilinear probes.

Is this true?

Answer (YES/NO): NO